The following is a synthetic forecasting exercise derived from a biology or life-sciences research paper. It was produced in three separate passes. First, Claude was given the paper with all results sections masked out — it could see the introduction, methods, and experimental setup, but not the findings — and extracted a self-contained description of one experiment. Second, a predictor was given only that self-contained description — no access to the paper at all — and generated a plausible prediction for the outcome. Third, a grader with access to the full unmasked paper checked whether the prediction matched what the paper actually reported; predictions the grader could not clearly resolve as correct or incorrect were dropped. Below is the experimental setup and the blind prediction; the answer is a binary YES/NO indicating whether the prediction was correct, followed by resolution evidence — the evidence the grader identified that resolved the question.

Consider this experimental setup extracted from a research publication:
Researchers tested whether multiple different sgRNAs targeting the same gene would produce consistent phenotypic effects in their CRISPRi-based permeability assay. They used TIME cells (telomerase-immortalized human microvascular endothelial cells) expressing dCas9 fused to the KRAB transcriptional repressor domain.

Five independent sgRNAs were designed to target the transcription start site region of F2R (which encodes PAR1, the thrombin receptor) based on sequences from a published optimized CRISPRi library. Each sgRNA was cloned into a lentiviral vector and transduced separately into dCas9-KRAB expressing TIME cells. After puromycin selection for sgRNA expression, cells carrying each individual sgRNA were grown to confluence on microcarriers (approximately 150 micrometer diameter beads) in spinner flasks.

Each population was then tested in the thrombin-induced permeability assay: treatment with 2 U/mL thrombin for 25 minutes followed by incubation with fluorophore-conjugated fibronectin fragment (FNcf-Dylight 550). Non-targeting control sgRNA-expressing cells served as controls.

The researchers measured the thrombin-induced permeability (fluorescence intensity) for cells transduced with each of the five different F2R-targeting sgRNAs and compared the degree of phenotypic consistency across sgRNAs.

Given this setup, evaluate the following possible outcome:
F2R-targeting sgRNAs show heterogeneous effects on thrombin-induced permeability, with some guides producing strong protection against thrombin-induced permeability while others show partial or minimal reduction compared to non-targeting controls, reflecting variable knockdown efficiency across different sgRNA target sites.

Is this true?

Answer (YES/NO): YES